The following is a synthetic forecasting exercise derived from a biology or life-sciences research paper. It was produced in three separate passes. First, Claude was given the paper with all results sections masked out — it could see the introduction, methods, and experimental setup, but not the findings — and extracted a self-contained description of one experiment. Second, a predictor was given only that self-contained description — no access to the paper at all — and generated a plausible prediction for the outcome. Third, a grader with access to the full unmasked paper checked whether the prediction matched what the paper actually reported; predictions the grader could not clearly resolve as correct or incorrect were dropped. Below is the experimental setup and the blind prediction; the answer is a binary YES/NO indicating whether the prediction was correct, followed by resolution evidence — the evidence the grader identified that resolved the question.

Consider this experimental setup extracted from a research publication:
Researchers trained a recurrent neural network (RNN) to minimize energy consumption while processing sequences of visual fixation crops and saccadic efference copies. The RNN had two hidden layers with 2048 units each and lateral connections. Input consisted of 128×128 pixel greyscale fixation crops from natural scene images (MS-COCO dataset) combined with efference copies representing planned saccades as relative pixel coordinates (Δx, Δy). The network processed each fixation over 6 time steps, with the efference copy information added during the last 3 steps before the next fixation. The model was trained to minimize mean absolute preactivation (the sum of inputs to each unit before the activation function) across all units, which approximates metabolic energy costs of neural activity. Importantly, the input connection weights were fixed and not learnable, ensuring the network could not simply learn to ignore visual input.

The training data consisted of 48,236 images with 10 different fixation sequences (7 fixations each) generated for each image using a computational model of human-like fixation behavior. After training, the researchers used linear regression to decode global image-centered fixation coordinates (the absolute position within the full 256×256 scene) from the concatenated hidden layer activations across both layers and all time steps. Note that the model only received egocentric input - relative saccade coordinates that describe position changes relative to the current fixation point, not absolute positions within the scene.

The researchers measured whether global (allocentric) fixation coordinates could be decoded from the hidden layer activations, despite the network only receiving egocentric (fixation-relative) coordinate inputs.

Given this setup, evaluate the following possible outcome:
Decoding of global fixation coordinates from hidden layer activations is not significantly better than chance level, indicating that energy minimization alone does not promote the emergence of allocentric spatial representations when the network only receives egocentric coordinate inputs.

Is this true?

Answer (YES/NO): NO